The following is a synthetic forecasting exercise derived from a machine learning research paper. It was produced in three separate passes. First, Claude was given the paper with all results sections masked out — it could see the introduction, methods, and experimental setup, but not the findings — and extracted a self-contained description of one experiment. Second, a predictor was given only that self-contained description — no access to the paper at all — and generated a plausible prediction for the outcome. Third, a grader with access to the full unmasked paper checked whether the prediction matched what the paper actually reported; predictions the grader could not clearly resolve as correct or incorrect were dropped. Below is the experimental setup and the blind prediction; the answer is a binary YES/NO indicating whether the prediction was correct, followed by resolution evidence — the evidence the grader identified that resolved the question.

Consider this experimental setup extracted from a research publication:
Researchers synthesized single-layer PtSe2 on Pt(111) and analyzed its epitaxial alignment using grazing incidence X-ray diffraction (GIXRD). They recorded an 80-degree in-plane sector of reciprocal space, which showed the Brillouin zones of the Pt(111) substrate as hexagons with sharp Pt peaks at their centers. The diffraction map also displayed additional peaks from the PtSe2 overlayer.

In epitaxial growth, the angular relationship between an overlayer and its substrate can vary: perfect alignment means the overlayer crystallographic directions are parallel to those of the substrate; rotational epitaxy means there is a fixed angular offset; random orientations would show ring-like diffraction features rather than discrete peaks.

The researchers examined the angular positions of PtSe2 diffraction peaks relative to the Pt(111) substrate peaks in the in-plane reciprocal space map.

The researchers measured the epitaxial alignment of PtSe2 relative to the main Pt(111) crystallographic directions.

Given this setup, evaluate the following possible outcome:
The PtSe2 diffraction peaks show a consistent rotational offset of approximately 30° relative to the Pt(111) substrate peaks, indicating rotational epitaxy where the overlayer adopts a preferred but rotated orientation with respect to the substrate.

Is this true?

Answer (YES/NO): NO